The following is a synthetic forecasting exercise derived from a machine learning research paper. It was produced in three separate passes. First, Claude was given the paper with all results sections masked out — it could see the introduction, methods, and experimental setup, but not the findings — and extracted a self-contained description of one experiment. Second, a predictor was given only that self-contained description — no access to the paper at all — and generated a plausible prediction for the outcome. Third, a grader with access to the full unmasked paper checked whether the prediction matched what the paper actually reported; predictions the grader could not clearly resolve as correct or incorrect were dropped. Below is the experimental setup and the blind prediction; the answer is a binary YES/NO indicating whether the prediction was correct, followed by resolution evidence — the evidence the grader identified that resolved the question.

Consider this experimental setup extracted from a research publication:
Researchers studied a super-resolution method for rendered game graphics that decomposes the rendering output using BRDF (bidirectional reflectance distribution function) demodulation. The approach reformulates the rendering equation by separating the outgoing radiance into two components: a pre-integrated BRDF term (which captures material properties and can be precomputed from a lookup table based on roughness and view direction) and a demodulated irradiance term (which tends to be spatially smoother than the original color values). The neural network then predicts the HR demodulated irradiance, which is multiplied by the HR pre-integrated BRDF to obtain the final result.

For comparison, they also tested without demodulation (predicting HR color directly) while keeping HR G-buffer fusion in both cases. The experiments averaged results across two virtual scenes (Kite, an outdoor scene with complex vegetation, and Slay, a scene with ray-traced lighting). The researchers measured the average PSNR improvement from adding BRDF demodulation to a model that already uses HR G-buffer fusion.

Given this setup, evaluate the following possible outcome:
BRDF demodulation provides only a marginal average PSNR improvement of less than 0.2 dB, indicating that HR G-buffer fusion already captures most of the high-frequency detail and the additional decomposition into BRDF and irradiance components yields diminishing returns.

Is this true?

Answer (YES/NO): NO